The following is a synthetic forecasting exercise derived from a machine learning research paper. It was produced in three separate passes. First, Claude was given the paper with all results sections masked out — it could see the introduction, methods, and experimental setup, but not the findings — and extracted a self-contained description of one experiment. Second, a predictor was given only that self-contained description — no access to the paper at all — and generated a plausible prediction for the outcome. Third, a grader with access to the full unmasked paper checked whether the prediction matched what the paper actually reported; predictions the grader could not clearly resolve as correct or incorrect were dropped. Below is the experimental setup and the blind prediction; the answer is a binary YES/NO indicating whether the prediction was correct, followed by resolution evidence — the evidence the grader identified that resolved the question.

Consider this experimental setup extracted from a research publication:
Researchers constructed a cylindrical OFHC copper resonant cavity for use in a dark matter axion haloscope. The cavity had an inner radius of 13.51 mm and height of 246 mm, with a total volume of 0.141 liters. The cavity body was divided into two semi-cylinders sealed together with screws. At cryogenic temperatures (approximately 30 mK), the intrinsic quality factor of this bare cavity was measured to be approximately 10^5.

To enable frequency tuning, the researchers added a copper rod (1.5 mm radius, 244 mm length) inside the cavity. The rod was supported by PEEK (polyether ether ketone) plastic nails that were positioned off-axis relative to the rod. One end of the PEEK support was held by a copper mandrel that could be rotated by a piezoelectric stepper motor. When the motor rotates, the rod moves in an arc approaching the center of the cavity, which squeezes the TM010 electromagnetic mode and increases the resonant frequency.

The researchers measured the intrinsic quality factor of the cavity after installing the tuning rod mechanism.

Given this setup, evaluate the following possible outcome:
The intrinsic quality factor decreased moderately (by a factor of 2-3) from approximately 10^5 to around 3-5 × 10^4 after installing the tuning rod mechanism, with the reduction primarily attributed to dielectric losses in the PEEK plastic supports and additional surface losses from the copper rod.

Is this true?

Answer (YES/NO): YES